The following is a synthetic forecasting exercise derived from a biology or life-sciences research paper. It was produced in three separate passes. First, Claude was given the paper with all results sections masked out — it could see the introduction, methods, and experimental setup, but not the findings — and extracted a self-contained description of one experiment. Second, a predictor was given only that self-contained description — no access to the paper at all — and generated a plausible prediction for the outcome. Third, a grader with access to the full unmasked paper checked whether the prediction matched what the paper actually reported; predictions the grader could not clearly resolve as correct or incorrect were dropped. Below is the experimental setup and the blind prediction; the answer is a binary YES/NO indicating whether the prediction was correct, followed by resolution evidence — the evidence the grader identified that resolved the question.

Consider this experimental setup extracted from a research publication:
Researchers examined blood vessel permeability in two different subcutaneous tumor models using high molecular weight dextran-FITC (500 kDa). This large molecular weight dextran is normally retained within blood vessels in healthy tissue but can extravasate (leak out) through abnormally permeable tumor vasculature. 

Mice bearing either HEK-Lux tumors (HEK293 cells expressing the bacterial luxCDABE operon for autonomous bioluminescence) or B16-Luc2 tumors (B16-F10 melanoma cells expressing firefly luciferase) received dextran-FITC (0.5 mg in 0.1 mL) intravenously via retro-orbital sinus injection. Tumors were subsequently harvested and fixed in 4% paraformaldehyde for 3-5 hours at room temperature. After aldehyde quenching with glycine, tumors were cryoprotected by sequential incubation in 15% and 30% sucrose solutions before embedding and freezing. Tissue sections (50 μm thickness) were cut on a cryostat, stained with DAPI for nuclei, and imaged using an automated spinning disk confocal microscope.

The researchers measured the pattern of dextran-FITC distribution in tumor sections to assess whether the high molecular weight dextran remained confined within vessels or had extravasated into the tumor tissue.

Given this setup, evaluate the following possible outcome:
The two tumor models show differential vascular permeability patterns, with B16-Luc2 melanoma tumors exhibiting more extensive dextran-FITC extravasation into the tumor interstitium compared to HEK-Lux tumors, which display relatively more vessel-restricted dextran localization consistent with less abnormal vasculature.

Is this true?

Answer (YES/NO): NO